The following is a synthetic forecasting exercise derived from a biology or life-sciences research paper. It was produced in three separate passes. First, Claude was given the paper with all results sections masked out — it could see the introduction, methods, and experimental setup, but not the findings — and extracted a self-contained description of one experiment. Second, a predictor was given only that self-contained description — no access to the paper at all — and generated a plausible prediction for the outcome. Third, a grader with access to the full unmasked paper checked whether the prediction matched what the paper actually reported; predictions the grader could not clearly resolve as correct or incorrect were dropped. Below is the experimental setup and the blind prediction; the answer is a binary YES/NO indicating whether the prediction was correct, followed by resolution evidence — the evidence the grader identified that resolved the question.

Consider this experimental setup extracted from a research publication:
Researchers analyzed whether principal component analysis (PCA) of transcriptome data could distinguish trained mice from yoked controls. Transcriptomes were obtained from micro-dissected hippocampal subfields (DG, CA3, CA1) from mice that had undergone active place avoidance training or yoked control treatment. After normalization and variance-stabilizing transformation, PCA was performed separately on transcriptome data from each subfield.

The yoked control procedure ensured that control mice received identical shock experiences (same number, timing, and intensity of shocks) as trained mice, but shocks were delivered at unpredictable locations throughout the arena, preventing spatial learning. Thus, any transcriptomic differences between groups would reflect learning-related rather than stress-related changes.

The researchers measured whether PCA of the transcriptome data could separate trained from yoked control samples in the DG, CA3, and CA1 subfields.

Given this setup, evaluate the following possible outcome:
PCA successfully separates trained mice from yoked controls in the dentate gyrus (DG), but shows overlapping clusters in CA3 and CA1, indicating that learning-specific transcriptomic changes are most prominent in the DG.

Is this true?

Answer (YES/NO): YES